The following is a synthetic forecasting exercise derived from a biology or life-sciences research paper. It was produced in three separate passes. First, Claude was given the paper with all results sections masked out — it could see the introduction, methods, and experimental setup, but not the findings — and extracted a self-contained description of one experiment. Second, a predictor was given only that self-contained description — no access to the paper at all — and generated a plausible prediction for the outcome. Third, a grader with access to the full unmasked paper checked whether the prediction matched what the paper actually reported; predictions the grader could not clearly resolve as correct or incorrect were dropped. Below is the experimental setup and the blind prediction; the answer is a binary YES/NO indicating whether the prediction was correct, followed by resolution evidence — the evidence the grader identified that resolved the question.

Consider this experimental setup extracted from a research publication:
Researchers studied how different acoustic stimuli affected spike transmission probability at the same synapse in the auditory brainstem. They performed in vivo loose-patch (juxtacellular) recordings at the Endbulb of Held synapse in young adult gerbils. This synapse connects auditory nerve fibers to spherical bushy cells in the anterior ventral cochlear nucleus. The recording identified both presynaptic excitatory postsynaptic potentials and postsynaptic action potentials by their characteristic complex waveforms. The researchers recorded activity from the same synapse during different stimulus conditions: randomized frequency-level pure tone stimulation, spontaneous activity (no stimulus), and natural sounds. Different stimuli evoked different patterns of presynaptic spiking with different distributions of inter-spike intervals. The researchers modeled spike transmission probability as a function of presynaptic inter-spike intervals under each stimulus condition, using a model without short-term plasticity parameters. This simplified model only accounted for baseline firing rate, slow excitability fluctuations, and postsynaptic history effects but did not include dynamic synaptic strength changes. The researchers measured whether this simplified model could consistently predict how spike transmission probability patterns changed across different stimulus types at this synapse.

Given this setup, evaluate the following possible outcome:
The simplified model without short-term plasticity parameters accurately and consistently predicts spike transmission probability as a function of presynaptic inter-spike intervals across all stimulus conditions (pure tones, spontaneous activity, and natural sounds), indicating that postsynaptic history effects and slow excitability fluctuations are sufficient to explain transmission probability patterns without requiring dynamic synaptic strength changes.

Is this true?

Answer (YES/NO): NO